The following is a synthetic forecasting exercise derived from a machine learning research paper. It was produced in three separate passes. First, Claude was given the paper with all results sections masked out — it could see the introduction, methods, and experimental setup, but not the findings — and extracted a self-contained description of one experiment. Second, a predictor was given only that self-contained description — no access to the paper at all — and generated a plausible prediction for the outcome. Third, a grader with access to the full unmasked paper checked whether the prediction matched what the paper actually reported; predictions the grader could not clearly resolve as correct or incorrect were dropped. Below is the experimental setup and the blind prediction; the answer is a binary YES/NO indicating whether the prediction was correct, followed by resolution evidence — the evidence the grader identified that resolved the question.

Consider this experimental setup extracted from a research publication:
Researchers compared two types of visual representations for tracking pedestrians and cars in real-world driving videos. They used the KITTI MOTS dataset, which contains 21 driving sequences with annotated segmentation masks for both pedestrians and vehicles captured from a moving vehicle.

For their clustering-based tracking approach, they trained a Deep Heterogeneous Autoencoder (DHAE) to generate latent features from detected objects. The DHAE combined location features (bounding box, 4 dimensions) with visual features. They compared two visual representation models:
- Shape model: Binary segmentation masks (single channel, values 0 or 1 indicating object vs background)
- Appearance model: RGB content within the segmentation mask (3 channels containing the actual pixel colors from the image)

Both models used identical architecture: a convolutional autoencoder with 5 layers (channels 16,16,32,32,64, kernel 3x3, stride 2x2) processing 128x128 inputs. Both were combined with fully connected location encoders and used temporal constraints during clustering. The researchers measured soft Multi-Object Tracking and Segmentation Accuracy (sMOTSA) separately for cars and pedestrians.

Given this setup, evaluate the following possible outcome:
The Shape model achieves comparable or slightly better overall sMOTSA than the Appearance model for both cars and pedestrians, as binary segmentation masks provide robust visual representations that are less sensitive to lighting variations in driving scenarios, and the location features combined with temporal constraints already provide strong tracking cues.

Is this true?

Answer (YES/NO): NO